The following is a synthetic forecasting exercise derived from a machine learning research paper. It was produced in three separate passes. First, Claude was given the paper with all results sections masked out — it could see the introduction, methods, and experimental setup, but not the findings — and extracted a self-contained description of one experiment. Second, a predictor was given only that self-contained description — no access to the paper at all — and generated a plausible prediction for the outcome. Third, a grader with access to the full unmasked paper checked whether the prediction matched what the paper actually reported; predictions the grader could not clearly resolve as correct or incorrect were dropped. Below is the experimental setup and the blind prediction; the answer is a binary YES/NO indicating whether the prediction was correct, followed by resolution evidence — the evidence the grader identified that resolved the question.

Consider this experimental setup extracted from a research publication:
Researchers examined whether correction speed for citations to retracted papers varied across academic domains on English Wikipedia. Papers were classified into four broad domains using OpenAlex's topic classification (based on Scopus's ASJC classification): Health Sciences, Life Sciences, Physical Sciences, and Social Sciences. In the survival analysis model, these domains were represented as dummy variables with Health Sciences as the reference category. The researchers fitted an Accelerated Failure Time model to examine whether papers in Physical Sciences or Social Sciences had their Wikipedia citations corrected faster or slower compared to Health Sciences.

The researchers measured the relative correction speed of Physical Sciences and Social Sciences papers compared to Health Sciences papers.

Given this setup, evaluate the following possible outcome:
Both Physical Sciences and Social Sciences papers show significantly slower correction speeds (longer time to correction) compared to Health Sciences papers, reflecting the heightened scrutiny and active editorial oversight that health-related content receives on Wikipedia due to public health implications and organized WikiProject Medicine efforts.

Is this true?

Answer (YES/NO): NO